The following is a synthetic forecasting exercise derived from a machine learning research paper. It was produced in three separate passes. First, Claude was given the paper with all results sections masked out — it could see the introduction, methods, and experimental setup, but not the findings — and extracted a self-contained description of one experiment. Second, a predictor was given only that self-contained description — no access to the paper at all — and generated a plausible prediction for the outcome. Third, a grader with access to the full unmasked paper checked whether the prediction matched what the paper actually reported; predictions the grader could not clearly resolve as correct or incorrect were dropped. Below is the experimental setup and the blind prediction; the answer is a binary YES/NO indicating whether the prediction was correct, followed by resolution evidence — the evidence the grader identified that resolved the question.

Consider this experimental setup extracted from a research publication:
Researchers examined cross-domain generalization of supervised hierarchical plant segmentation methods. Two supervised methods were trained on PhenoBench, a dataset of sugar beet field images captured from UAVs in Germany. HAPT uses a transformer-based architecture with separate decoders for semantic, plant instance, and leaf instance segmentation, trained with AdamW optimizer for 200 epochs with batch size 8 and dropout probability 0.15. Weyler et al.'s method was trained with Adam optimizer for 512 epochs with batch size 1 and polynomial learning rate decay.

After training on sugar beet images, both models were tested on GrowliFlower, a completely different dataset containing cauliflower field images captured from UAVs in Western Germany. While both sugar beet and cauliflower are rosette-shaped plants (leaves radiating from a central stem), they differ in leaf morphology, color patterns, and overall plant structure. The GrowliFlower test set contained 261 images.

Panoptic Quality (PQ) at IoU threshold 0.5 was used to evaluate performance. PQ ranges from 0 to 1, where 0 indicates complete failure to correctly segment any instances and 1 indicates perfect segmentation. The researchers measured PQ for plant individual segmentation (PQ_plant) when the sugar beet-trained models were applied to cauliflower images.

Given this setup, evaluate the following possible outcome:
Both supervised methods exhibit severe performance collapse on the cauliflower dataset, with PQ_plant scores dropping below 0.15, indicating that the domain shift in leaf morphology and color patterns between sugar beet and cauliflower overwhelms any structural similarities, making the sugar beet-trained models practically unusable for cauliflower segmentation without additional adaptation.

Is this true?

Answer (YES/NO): NO